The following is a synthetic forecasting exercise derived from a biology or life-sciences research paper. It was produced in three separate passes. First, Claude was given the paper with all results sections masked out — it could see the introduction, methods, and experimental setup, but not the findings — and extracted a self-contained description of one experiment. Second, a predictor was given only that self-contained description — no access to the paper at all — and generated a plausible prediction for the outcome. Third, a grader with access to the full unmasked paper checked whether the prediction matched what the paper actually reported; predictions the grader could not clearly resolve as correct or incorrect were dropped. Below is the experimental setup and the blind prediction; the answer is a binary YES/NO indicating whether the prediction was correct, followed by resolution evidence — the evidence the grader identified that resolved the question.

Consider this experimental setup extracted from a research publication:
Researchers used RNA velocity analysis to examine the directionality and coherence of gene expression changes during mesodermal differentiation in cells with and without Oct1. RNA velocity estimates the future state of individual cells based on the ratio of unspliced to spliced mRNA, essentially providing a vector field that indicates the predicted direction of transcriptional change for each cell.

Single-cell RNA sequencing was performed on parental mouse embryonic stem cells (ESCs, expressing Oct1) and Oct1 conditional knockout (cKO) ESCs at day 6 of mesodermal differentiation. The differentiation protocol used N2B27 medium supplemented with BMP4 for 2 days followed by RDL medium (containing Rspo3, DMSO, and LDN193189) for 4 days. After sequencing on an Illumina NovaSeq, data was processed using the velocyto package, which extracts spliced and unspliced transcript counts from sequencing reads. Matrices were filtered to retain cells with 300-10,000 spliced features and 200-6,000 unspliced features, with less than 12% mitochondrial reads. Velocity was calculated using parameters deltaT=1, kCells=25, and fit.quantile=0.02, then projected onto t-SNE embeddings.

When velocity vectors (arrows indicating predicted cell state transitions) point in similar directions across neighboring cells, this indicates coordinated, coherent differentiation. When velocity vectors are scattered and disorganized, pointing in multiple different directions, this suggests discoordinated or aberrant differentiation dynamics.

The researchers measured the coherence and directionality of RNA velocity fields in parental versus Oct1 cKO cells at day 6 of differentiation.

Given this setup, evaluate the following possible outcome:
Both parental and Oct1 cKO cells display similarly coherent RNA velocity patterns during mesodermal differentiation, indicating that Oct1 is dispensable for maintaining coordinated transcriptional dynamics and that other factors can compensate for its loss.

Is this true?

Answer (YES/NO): NO